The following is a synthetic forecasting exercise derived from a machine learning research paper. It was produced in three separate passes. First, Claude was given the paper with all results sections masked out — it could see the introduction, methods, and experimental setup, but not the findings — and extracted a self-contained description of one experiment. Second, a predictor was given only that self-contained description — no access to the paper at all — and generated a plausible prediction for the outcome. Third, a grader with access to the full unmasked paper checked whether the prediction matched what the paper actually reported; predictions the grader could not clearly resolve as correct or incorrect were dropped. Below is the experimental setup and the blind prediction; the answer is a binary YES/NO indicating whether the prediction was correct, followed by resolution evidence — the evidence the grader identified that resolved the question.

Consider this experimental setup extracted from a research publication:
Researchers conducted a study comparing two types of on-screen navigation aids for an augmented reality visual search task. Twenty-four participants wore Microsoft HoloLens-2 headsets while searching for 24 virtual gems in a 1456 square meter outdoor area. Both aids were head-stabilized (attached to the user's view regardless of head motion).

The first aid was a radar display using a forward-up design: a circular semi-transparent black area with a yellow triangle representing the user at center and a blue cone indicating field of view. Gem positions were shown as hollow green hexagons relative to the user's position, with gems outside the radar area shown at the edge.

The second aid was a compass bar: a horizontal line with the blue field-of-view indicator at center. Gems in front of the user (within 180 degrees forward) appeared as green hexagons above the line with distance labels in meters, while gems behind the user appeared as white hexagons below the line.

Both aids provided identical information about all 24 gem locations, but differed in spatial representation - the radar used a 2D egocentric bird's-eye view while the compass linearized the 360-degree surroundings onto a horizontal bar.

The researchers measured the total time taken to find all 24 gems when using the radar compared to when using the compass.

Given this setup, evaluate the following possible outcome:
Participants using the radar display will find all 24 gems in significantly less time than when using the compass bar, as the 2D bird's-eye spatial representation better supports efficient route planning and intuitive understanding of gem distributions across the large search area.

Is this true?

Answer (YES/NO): NO